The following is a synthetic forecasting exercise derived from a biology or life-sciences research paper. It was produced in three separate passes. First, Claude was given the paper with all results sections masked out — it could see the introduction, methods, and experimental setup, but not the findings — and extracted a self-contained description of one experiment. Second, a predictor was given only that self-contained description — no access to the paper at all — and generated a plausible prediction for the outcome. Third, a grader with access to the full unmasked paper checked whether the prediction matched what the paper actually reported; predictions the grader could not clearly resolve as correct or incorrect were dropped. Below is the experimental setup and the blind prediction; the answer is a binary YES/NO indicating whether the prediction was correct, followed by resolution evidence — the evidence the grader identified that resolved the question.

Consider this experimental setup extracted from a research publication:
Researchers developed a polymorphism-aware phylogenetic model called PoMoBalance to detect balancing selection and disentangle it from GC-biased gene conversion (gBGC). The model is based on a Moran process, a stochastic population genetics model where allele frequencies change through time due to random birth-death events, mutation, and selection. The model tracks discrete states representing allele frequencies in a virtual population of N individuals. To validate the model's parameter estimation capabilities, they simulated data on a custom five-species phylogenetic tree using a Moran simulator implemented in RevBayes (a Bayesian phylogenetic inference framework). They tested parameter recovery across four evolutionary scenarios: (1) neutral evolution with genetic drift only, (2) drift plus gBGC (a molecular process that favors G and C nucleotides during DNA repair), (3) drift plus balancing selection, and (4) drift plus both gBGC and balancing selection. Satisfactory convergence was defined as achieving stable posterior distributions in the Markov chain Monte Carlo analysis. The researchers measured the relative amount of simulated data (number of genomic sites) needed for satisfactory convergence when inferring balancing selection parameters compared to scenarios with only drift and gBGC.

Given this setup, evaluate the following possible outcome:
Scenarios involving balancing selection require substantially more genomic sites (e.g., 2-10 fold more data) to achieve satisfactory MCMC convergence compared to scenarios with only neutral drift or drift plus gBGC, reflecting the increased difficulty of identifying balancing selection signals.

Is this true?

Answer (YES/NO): YES